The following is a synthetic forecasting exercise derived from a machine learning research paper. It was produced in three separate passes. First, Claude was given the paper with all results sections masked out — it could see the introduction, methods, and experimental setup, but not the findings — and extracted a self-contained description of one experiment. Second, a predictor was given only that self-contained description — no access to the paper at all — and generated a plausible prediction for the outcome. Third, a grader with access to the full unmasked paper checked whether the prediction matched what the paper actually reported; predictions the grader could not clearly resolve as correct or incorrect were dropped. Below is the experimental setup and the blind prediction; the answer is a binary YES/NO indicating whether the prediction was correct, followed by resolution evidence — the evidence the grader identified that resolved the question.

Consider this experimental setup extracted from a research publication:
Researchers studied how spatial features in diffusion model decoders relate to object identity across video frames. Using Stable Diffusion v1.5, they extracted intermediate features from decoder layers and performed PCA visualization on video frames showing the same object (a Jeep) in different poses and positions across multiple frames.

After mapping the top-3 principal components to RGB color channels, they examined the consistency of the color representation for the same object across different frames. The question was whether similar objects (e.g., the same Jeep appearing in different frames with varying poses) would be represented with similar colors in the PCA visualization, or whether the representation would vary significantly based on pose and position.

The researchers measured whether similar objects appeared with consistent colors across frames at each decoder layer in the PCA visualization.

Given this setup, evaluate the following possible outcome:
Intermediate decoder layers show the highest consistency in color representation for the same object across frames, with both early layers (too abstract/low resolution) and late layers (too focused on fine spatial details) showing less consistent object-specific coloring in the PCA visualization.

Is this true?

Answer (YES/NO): NO